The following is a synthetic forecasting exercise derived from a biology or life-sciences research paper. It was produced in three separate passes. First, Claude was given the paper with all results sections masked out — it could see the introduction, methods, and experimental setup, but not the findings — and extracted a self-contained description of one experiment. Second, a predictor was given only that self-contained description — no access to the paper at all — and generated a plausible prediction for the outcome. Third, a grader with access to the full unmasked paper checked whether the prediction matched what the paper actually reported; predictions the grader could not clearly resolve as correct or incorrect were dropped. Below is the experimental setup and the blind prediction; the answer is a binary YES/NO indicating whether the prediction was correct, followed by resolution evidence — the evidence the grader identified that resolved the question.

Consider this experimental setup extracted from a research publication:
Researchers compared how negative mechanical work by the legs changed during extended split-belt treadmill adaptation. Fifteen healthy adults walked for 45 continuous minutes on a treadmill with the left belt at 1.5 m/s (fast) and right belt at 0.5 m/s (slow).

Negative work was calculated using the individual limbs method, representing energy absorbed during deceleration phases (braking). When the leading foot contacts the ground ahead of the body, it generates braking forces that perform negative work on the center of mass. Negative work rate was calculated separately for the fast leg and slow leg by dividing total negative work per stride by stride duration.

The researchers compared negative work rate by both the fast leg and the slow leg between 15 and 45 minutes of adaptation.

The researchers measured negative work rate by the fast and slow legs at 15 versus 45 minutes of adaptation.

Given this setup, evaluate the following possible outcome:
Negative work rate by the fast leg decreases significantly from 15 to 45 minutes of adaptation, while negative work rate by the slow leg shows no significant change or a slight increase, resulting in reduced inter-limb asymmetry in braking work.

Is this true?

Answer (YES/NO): NO